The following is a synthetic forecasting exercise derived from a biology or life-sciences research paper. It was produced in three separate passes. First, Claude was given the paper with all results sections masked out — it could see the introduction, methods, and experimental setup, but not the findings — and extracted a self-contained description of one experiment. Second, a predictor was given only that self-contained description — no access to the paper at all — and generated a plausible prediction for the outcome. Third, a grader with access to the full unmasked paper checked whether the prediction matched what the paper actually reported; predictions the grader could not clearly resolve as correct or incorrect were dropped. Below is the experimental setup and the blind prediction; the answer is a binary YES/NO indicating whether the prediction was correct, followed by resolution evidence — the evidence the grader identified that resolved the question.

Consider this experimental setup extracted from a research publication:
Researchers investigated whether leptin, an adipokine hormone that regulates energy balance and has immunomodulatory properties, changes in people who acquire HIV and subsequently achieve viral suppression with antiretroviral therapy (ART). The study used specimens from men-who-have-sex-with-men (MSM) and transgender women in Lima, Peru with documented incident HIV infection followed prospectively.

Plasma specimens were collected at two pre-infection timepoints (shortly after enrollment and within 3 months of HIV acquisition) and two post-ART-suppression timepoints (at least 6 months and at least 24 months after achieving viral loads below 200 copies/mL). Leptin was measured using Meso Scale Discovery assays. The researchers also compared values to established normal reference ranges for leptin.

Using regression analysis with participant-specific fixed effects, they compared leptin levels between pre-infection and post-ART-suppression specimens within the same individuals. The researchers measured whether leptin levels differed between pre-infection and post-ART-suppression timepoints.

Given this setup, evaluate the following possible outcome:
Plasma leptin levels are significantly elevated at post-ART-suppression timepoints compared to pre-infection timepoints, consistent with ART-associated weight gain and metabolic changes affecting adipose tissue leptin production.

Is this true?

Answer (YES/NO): NO